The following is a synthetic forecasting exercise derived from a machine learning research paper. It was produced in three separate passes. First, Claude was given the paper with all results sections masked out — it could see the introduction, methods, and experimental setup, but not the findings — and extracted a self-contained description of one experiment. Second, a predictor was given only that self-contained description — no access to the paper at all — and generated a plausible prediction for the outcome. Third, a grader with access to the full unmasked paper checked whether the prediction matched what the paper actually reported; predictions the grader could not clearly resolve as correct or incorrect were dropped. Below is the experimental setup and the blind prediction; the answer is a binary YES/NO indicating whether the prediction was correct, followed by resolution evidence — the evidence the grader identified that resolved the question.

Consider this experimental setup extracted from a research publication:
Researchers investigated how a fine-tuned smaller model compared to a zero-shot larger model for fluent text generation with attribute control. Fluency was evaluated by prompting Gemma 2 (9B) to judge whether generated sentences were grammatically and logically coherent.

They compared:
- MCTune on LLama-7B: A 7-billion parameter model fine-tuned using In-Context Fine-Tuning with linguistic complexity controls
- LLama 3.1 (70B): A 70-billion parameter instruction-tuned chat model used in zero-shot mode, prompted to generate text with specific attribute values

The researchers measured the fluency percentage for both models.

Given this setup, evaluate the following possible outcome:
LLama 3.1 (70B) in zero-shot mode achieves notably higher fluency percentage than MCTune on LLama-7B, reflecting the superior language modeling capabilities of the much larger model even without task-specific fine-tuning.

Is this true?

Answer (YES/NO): NO